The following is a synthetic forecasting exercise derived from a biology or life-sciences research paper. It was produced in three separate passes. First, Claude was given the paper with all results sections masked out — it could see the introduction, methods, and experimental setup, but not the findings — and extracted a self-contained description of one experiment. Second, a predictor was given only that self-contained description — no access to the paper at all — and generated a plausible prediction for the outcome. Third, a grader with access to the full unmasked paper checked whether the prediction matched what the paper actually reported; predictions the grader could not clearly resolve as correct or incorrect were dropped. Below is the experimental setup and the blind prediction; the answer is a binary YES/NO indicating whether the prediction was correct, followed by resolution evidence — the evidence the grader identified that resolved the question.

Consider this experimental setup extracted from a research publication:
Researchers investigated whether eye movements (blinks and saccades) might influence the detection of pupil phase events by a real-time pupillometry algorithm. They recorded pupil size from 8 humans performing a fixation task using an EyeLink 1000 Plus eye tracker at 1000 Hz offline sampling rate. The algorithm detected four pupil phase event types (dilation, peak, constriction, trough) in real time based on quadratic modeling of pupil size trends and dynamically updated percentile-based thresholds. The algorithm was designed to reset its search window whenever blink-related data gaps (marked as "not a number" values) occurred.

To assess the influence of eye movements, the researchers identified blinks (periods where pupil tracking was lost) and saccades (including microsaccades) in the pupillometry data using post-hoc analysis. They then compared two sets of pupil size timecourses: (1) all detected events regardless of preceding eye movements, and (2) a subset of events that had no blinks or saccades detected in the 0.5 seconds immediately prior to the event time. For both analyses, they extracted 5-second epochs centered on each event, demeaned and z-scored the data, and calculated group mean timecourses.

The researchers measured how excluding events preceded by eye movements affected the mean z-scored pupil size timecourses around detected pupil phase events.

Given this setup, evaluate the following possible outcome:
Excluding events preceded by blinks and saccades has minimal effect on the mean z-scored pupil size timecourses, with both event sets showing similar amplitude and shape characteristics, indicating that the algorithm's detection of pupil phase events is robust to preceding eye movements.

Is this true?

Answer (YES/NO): YES